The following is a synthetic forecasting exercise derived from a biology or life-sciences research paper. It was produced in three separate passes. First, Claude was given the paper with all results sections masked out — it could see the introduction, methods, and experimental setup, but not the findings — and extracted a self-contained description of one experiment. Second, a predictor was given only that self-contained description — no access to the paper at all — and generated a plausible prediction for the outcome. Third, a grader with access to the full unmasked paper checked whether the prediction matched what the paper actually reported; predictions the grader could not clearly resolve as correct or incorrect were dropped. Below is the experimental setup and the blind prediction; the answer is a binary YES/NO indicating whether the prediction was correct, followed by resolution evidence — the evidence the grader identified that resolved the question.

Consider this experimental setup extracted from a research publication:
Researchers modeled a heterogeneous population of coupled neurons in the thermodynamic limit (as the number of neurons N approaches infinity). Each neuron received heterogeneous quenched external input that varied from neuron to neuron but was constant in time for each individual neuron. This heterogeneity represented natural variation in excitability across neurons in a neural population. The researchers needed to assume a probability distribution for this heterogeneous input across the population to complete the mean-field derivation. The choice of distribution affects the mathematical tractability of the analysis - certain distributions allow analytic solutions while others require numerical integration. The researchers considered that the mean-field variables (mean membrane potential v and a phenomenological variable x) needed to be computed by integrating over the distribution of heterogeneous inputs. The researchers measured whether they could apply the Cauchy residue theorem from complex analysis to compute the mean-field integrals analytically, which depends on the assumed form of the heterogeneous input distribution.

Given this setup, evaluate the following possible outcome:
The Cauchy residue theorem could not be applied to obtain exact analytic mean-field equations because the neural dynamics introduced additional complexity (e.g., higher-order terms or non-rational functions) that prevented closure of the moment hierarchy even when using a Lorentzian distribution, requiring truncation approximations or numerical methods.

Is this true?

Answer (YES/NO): NO